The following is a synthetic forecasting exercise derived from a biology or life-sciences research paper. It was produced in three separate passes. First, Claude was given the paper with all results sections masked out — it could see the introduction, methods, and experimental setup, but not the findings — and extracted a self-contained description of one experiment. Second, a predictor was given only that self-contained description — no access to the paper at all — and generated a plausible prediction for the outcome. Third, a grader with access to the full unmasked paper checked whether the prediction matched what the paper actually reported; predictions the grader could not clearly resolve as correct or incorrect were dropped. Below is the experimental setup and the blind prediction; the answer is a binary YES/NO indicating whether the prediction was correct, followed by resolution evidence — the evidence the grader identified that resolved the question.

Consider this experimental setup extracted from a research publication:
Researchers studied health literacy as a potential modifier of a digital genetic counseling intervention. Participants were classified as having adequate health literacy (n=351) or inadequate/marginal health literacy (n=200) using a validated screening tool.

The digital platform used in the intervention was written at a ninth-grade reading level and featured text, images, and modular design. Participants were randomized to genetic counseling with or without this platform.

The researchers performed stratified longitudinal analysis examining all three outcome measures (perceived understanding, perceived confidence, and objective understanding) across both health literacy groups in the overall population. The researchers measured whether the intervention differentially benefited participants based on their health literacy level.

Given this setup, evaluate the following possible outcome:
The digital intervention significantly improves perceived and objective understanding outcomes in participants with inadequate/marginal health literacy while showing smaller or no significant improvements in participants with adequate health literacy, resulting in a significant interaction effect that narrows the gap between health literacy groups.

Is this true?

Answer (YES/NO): NO